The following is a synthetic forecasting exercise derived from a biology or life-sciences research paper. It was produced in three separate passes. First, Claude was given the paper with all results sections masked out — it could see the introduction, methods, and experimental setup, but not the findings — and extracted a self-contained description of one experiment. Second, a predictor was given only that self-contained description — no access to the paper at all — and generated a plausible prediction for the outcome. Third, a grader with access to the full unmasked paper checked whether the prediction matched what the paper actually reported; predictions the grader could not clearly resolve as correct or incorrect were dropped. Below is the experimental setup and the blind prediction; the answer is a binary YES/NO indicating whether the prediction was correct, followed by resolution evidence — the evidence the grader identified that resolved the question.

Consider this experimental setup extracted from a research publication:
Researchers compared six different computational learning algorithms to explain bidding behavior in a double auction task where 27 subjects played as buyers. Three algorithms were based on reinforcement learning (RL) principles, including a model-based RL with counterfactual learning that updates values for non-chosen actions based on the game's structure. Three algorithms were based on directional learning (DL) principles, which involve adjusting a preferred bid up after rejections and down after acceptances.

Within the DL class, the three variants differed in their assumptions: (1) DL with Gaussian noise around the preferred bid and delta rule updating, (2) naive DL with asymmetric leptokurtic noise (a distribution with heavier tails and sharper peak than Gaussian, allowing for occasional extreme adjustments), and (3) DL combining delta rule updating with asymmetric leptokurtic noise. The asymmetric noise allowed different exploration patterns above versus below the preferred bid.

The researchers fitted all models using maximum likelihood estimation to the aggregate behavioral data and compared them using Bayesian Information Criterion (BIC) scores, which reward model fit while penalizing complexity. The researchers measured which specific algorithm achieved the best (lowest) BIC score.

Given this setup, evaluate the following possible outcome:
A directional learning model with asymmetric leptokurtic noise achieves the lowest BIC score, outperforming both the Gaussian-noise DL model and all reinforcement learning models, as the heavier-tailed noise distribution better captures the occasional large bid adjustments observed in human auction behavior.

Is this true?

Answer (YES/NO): YES